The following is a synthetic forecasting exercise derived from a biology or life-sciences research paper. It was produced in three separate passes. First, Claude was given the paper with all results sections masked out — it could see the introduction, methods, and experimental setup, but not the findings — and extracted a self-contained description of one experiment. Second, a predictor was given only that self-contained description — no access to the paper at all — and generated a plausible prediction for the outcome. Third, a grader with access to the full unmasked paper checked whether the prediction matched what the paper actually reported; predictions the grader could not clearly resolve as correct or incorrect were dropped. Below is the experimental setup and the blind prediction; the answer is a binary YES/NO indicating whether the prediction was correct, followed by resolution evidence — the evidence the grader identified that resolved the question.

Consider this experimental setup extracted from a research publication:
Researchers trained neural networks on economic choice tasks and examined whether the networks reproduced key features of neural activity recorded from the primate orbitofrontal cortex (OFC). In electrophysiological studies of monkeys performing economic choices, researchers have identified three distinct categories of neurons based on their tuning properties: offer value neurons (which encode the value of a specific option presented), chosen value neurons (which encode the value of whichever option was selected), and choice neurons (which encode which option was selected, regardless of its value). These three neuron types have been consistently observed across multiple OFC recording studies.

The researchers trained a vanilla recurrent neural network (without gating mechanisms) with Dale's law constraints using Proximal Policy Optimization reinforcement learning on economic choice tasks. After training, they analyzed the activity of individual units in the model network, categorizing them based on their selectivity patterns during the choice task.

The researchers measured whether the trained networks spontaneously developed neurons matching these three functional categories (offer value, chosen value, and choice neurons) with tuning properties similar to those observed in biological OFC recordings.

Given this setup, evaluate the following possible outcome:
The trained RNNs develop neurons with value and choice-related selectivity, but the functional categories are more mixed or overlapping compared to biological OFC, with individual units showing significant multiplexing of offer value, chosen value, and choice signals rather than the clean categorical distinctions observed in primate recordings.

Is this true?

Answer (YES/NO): NO